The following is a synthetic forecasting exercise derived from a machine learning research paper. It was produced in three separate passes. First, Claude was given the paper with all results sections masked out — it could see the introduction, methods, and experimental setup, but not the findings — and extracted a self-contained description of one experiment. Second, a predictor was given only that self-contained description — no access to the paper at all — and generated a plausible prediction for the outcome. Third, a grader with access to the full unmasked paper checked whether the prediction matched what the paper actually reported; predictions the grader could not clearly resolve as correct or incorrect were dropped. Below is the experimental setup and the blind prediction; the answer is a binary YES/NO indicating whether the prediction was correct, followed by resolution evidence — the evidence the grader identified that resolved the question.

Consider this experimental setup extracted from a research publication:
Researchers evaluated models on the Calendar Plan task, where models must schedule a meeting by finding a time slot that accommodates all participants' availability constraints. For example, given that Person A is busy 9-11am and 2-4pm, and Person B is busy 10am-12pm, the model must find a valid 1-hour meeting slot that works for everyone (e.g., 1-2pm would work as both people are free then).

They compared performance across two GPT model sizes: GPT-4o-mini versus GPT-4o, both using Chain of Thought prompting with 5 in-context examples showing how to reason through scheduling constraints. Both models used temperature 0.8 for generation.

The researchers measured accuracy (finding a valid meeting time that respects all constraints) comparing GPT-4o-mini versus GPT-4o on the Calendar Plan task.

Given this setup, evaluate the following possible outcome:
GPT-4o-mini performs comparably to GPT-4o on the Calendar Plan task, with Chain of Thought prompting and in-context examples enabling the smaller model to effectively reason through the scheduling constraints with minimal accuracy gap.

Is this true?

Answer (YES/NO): NO